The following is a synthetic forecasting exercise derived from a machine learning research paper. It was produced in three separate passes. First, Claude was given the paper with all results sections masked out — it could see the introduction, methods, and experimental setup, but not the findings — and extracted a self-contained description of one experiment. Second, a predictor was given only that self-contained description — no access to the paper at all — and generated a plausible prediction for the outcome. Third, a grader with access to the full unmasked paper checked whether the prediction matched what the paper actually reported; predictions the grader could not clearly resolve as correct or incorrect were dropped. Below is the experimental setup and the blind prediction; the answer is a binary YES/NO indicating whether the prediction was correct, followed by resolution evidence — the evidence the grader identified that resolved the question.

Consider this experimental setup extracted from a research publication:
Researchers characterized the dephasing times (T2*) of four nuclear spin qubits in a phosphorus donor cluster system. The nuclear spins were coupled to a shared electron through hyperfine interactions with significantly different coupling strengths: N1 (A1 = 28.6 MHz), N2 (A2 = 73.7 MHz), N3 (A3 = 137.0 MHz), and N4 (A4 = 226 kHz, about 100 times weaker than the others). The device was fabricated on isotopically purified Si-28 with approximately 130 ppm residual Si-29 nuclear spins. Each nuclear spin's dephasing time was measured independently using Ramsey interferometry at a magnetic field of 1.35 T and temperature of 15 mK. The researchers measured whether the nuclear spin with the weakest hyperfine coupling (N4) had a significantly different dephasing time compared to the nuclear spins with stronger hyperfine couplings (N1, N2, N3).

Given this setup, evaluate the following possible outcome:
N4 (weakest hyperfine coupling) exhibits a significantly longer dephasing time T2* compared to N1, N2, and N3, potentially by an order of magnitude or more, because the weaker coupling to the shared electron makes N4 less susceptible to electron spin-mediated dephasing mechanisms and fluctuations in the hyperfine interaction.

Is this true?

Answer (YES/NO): YES